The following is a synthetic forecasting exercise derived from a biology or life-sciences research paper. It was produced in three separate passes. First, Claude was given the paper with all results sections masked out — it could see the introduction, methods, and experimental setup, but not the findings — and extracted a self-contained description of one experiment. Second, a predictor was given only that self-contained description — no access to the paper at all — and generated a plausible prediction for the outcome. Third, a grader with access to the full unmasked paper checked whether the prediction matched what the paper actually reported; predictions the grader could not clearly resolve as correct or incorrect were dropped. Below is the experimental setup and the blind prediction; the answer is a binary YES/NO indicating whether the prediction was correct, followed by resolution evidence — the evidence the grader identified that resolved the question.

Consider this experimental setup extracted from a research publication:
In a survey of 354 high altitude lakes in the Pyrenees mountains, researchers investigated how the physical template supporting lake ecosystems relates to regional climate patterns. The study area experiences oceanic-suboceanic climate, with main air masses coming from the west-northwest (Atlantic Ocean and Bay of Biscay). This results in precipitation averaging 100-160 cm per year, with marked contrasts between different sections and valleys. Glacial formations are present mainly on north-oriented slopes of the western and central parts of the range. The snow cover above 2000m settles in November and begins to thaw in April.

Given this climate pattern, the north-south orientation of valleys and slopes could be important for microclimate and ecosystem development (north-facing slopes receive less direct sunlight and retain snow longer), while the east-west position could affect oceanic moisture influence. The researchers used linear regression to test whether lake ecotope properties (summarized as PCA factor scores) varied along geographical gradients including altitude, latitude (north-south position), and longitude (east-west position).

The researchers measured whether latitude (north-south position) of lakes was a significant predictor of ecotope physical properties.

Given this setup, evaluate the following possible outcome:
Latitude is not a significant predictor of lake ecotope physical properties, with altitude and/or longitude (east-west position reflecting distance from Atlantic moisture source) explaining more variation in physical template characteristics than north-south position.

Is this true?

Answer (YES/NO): NO